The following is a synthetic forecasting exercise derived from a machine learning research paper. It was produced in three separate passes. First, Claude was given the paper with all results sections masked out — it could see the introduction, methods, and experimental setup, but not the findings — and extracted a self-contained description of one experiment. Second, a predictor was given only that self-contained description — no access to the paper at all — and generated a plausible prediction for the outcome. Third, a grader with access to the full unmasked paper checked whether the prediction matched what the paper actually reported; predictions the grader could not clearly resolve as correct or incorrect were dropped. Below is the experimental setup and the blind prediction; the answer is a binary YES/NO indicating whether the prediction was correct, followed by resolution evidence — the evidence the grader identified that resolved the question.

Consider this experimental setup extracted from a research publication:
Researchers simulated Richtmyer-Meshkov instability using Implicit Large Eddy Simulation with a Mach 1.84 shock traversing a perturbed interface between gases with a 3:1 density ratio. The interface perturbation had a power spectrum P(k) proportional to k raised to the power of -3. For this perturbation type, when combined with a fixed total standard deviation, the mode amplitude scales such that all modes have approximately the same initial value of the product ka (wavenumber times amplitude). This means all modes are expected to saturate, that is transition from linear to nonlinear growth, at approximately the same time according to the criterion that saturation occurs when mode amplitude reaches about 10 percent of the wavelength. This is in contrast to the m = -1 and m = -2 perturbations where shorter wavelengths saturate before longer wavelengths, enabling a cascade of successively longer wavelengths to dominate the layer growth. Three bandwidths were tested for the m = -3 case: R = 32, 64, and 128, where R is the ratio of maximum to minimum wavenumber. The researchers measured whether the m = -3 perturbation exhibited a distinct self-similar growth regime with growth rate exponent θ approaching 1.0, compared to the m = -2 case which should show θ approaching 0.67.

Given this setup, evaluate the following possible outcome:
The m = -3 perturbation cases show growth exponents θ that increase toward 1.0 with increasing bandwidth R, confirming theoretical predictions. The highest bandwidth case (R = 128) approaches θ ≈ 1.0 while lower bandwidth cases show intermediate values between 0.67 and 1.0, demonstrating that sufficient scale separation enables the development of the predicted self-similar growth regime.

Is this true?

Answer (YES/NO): NO